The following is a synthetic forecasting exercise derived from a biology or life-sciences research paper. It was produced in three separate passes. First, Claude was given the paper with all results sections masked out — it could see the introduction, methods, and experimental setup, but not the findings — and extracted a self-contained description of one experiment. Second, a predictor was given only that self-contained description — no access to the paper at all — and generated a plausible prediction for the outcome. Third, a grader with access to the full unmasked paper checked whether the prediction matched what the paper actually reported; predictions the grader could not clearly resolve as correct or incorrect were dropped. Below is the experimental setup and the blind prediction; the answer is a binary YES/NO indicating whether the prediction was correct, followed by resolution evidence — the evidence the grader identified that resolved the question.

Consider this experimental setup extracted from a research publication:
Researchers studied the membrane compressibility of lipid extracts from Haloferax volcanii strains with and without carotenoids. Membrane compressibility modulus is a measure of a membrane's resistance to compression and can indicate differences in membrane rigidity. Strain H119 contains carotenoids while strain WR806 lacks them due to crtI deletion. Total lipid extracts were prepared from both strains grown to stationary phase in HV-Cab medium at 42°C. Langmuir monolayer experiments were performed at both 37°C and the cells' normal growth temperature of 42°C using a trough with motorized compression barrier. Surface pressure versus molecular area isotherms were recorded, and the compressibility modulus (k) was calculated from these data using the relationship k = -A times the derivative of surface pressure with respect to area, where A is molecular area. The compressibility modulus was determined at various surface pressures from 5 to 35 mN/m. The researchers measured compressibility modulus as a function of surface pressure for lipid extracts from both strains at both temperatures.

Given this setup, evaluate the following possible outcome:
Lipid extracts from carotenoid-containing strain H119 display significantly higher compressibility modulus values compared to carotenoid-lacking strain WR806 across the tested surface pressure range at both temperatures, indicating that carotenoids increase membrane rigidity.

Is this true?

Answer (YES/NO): NO